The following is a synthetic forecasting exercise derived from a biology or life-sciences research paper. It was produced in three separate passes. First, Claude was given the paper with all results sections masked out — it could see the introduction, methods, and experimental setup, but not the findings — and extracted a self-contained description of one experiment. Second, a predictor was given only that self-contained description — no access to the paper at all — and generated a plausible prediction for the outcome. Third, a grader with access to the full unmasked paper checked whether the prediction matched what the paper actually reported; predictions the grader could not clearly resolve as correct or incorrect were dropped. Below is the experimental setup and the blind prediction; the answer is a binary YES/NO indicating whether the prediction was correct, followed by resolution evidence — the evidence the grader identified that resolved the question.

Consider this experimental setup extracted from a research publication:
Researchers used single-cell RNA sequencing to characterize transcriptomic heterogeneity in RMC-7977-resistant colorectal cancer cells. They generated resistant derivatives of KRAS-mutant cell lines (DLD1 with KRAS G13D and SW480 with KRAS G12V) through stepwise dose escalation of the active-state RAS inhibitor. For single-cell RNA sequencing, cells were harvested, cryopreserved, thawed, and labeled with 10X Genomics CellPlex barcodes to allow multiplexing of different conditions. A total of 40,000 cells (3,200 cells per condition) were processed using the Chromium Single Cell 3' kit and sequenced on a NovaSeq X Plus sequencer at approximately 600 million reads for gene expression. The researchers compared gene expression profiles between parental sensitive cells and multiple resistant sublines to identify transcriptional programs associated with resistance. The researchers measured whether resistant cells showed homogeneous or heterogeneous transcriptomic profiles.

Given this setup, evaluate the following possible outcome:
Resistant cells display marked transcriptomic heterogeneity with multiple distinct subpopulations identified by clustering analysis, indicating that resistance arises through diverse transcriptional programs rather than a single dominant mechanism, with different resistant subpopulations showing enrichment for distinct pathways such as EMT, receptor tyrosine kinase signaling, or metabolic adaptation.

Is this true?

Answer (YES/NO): YES